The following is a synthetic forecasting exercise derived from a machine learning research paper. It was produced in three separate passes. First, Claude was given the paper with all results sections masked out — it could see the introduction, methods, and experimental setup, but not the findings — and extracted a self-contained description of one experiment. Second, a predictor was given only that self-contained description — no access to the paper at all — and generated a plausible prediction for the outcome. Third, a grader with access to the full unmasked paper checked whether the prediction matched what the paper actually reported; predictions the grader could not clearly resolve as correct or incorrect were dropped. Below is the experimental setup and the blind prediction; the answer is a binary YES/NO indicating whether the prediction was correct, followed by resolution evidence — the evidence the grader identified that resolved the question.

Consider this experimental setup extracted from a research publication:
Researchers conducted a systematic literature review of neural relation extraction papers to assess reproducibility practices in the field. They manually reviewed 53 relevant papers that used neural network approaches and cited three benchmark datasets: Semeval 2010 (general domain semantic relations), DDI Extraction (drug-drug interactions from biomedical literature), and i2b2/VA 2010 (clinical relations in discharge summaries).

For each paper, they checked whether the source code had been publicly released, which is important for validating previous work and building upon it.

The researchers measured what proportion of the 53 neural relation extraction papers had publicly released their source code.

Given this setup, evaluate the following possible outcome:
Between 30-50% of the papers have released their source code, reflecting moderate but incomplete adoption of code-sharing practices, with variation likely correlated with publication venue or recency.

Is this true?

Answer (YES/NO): NO